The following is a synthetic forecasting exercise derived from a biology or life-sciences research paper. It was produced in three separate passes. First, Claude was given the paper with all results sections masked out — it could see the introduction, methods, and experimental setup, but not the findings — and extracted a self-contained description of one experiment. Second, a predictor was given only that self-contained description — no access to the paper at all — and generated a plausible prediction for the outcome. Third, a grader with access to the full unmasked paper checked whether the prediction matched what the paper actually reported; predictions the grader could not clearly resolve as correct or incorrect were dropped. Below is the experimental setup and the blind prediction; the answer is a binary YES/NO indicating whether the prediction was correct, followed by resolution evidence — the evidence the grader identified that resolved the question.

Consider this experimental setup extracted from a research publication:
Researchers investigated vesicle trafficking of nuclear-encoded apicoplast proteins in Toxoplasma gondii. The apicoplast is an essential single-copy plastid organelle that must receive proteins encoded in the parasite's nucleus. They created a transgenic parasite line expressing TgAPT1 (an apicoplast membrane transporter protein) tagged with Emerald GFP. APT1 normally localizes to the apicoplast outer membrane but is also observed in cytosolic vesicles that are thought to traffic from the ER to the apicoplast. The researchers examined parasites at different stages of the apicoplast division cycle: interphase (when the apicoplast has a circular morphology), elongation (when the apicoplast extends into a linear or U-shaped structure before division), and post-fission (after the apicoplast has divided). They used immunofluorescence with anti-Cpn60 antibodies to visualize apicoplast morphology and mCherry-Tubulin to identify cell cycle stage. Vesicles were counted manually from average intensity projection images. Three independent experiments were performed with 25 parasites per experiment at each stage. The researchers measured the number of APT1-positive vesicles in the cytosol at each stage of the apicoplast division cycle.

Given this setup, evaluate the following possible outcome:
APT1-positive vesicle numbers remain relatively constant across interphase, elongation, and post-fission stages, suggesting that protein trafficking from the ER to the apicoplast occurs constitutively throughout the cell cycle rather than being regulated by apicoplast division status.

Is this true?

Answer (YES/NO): NO